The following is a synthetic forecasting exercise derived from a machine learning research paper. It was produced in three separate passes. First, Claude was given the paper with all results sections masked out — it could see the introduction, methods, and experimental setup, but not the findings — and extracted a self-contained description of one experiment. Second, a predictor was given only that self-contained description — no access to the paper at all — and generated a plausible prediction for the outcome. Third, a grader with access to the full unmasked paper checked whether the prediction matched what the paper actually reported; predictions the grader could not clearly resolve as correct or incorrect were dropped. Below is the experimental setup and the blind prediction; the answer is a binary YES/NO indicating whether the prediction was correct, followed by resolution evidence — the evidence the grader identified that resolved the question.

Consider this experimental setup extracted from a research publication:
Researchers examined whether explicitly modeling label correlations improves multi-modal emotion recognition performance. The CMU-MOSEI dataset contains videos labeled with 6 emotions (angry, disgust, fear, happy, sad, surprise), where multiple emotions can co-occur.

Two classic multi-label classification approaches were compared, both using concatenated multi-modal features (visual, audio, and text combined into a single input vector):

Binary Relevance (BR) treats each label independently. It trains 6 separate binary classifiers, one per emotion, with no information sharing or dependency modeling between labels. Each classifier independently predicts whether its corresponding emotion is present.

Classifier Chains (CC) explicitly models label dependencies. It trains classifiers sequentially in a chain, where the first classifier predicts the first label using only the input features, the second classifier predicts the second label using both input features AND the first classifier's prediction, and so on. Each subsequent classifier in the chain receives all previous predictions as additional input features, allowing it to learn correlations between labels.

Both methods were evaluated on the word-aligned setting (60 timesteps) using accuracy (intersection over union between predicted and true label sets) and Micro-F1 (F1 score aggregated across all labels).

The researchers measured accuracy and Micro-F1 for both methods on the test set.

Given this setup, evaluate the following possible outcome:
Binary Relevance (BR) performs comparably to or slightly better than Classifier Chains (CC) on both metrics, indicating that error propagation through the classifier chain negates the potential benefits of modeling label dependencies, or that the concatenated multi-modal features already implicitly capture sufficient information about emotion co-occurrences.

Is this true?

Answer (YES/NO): NO